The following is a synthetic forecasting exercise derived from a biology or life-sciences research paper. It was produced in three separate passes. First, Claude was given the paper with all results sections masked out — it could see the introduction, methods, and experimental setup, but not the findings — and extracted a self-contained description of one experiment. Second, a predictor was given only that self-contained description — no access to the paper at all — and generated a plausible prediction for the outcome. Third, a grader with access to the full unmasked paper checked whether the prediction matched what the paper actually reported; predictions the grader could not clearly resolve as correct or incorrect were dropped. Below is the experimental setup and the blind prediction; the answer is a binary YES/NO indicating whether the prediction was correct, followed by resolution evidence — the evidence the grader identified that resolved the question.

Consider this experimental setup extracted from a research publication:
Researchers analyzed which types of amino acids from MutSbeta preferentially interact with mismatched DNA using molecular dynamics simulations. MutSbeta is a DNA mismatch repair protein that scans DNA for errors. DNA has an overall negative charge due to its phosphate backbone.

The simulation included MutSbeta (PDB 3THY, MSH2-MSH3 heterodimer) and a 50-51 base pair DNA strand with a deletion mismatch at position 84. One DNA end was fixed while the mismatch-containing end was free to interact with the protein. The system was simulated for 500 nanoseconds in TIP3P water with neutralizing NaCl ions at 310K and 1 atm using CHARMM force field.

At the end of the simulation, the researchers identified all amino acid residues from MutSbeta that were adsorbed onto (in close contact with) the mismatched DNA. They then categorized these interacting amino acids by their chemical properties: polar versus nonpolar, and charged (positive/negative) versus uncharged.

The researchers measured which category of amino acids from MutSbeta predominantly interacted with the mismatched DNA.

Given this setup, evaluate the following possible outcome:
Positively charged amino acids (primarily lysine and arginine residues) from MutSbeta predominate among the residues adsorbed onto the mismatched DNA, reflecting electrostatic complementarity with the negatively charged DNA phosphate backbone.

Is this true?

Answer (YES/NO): NO